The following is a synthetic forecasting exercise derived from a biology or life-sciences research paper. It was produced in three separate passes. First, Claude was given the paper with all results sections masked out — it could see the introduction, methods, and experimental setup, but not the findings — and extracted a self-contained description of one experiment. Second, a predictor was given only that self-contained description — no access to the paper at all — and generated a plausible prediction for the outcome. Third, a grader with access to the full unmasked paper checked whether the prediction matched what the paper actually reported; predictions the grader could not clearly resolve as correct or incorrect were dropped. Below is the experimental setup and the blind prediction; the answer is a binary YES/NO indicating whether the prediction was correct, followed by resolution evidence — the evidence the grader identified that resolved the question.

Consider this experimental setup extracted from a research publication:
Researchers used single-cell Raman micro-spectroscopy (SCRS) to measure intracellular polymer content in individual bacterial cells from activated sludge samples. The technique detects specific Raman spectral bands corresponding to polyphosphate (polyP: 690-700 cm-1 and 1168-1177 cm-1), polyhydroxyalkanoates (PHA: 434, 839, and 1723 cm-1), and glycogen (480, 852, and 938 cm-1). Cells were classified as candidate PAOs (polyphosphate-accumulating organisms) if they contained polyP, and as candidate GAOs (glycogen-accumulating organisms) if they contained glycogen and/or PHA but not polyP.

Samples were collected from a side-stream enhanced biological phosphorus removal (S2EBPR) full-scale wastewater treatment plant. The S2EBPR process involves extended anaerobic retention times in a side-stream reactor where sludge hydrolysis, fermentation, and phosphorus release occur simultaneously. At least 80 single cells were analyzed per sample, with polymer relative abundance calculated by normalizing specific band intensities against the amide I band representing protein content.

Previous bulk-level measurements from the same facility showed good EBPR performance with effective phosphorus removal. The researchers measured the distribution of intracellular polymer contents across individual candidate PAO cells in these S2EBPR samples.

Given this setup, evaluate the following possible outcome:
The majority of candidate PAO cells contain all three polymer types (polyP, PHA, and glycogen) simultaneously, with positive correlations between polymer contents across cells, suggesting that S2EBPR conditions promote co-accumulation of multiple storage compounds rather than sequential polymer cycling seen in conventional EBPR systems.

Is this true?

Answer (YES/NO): NO